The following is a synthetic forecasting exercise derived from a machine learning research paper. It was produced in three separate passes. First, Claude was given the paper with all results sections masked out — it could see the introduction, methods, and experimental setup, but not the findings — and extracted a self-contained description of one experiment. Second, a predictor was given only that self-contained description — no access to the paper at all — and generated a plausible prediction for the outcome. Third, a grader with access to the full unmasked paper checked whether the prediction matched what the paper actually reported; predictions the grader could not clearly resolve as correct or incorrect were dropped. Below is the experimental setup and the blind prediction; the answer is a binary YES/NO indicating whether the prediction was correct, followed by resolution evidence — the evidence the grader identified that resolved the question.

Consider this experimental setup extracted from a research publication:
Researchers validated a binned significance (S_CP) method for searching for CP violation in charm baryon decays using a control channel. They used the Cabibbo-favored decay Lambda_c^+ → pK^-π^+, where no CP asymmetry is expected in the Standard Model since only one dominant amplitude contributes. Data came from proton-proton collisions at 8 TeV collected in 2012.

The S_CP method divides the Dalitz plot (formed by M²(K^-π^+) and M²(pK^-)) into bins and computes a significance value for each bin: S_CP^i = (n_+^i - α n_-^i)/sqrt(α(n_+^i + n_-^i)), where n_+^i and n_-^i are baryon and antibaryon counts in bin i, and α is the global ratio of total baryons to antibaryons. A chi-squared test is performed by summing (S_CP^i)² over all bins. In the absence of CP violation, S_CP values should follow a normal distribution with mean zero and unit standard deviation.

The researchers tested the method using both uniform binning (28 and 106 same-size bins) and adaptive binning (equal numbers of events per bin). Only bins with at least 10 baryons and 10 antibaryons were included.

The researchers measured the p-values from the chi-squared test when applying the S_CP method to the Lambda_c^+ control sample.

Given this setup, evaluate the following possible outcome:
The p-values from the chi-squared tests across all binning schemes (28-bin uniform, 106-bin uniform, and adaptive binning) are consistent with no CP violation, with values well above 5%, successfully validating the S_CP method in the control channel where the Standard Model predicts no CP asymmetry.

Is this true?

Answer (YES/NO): YES